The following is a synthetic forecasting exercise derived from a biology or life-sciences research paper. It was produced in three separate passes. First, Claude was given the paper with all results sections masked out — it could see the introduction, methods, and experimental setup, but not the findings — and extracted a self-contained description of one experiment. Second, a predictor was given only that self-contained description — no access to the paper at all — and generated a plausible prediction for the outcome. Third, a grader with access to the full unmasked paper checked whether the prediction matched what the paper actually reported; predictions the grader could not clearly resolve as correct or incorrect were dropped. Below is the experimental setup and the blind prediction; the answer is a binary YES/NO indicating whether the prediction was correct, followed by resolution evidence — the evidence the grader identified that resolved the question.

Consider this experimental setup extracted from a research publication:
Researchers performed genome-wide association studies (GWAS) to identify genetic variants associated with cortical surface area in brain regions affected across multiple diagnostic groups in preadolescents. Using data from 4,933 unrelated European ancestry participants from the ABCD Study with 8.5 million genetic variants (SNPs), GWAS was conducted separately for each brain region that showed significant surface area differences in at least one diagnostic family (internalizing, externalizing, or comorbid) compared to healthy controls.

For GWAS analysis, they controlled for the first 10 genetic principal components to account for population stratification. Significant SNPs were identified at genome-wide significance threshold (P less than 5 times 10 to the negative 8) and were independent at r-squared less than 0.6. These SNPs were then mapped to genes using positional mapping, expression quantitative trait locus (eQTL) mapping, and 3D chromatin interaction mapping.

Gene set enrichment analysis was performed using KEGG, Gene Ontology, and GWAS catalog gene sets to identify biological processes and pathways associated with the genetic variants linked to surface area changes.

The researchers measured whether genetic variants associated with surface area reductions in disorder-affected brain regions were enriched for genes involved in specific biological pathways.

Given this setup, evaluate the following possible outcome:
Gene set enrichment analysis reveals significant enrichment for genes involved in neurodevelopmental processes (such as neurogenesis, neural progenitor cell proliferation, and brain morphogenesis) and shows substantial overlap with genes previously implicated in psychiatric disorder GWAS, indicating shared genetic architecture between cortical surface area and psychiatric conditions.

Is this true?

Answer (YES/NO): NO